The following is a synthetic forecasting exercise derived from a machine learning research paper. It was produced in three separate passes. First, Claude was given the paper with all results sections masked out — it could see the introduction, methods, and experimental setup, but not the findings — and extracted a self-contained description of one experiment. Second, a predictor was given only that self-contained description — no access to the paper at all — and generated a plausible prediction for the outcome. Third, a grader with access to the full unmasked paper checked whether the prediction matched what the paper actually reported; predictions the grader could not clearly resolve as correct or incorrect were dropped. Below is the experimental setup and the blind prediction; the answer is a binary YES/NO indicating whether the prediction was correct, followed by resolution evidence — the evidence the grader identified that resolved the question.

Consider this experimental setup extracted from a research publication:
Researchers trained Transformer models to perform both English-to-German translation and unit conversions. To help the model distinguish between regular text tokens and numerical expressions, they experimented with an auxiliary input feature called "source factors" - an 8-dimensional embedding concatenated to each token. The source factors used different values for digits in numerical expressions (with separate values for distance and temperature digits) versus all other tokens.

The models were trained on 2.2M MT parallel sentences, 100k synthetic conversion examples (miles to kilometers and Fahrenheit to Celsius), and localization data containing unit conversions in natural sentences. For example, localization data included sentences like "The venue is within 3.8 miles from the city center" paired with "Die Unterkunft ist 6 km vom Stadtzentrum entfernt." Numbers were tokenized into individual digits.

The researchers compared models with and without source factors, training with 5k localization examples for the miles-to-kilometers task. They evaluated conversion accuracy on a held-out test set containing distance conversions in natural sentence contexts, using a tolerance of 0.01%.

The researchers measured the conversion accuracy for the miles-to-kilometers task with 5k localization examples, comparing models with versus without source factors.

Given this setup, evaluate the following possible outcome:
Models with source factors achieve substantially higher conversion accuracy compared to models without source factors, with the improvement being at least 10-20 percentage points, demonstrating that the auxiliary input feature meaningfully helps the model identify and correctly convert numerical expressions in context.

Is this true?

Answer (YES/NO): YES